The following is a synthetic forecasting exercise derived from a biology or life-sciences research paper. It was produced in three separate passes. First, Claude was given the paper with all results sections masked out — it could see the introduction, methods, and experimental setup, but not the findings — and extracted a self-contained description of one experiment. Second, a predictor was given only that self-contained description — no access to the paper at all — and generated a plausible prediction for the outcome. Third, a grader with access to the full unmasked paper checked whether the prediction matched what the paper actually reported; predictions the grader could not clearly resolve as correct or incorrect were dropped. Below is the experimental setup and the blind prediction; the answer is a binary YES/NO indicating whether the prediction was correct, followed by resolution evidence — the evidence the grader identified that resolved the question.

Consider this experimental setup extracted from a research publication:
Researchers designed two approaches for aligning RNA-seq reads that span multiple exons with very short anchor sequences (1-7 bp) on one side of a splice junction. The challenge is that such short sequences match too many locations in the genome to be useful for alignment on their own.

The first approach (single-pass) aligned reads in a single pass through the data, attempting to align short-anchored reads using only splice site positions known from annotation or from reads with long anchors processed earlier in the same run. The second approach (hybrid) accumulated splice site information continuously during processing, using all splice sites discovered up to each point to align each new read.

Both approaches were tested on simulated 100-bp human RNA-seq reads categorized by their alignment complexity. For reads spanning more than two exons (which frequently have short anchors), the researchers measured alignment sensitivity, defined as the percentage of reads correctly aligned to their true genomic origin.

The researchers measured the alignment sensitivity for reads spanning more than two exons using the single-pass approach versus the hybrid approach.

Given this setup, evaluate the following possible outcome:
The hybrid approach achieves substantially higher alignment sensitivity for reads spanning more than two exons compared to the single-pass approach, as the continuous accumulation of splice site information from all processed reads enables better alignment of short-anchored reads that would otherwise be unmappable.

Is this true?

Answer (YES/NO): YES